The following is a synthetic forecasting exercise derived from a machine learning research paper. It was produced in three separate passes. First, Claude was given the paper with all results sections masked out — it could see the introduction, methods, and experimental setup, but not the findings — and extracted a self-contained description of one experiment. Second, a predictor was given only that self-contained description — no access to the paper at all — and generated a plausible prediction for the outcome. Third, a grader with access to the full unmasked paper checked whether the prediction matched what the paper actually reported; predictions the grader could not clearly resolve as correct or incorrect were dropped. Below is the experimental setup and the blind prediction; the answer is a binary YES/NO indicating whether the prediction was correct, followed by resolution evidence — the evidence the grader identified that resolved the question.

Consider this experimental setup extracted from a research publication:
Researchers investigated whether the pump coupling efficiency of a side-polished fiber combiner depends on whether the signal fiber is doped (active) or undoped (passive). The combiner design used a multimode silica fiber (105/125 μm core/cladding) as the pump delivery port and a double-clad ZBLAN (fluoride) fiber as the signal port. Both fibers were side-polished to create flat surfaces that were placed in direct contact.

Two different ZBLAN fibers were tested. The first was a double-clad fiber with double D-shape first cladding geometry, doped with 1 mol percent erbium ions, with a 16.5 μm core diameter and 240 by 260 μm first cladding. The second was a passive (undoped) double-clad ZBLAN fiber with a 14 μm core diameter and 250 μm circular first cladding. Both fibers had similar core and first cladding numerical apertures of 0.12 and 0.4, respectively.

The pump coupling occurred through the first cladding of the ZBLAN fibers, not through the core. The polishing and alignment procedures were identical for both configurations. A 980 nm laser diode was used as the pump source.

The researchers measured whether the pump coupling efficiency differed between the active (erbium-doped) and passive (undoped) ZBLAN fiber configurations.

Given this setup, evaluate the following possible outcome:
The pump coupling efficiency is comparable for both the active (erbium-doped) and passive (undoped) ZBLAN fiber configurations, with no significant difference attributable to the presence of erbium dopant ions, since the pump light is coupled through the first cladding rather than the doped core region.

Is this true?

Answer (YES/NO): YES